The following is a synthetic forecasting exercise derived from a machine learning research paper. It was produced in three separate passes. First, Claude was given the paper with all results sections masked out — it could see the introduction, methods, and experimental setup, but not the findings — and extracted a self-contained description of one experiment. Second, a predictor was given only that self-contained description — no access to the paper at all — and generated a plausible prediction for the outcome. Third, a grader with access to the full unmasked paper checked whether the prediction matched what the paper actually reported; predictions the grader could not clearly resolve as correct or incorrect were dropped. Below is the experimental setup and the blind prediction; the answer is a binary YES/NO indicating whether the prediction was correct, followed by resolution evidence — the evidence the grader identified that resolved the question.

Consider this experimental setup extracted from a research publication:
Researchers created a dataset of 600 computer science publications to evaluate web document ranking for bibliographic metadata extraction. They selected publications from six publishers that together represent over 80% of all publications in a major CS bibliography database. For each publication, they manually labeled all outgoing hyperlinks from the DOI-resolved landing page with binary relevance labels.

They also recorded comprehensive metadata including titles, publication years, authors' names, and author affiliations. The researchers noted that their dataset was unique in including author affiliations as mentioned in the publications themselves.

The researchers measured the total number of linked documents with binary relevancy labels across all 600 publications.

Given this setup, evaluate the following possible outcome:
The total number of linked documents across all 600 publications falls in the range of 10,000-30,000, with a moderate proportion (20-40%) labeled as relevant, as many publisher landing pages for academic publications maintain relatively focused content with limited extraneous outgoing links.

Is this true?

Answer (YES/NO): NO